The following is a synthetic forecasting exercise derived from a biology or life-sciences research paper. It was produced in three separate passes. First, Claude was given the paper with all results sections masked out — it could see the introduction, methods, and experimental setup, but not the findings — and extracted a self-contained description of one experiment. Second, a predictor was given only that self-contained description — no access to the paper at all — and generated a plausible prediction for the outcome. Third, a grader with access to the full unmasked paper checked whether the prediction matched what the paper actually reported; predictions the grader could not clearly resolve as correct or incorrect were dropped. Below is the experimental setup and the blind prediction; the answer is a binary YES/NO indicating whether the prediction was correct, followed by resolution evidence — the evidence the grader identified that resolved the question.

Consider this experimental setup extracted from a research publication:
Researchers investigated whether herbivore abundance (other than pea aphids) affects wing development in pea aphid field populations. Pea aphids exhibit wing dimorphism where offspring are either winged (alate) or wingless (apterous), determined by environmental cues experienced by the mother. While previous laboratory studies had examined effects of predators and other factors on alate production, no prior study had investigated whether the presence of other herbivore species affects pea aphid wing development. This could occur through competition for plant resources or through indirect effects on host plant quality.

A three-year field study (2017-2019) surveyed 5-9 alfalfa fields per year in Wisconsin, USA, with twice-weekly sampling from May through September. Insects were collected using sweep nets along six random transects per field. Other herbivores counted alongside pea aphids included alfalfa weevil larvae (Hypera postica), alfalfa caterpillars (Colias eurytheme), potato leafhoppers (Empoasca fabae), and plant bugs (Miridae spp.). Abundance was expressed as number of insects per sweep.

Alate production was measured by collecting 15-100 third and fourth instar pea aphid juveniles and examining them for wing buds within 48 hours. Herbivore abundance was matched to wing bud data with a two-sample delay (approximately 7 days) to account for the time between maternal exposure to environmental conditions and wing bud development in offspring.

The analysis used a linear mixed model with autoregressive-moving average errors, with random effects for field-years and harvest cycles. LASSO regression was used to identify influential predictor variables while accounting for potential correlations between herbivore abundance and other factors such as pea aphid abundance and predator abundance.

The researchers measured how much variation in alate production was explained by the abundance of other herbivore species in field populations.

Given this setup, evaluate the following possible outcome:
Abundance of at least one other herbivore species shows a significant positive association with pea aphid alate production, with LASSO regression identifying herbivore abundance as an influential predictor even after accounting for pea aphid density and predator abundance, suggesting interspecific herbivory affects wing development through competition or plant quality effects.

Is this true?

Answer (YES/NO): NO